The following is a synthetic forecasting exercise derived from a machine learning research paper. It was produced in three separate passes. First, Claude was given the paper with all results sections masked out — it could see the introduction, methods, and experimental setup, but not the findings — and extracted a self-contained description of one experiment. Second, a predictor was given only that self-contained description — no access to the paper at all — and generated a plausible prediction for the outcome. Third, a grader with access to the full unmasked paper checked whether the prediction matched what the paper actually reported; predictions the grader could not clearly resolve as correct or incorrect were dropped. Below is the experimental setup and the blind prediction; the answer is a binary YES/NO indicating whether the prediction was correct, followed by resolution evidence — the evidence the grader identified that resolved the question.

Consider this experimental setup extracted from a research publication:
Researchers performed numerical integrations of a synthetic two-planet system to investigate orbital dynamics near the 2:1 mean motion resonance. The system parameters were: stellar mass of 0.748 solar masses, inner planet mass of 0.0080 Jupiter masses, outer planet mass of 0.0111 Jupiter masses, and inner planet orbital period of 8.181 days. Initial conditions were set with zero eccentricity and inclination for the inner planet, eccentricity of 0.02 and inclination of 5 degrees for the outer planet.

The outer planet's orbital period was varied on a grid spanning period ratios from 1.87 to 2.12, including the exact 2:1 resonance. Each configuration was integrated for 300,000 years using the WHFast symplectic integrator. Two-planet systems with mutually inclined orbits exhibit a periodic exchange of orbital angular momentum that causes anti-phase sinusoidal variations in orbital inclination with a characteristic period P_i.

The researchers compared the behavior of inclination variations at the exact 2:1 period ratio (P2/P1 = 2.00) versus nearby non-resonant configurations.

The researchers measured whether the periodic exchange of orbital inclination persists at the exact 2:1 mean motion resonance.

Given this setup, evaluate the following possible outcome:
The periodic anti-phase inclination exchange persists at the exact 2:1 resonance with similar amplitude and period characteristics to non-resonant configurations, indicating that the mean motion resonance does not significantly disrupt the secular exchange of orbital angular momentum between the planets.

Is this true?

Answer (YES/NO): YES